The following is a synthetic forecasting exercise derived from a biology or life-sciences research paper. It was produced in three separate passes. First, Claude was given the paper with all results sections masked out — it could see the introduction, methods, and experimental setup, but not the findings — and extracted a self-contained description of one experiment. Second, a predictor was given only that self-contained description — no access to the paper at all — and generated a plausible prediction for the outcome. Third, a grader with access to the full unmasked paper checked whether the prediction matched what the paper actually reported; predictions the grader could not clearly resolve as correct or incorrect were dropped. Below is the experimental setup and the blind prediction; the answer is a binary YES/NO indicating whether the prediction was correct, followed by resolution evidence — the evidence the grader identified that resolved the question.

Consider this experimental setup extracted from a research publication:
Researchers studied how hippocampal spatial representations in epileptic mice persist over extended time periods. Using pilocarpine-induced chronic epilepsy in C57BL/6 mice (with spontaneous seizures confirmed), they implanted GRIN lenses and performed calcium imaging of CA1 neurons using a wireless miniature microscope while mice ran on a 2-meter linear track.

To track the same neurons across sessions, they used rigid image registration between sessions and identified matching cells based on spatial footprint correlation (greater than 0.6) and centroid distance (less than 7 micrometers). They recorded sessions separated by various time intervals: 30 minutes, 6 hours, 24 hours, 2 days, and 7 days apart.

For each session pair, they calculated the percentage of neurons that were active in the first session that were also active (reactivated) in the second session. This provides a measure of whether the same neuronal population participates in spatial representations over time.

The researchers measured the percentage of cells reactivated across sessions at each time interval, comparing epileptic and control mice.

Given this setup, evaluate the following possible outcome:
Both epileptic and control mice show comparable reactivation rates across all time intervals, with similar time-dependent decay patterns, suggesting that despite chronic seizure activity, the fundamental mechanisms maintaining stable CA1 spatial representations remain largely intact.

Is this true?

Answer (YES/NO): NO